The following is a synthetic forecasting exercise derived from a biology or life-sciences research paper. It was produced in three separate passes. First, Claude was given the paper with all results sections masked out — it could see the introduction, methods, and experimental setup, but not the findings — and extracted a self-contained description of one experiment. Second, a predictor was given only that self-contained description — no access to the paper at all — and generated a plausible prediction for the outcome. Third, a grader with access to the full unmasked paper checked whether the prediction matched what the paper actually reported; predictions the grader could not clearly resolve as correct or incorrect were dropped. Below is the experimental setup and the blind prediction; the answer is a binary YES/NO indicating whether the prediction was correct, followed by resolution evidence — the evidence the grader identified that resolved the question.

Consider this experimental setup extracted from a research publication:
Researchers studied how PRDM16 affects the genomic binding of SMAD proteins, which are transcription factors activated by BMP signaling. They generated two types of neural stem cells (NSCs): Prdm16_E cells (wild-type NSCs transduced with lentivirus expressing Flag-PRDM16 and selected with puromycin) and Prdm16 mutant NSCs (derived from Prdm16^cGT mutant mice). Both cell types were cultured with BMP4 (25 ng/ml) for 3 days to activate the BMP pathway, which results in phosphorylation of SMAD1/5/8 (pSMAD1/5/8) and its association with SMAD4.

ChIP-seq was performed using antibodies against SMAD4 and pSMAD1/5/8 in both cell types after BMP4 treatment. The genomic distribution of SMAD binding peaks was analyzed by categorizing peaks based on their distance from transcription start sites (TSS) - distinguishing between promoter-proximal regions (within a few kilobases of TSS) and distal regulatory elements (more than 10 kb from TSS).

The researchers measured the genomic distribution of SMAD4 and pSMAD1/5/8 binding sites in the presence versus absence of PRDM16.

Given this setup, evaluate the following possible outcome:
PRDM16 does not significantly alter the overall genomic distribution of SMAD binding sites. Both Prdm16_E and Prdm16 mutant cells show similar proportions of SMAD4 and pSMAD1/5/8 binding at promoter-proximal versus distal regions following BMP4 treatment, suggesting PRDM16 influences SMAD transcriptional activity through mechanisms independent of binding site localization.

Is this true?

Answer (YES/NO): NO